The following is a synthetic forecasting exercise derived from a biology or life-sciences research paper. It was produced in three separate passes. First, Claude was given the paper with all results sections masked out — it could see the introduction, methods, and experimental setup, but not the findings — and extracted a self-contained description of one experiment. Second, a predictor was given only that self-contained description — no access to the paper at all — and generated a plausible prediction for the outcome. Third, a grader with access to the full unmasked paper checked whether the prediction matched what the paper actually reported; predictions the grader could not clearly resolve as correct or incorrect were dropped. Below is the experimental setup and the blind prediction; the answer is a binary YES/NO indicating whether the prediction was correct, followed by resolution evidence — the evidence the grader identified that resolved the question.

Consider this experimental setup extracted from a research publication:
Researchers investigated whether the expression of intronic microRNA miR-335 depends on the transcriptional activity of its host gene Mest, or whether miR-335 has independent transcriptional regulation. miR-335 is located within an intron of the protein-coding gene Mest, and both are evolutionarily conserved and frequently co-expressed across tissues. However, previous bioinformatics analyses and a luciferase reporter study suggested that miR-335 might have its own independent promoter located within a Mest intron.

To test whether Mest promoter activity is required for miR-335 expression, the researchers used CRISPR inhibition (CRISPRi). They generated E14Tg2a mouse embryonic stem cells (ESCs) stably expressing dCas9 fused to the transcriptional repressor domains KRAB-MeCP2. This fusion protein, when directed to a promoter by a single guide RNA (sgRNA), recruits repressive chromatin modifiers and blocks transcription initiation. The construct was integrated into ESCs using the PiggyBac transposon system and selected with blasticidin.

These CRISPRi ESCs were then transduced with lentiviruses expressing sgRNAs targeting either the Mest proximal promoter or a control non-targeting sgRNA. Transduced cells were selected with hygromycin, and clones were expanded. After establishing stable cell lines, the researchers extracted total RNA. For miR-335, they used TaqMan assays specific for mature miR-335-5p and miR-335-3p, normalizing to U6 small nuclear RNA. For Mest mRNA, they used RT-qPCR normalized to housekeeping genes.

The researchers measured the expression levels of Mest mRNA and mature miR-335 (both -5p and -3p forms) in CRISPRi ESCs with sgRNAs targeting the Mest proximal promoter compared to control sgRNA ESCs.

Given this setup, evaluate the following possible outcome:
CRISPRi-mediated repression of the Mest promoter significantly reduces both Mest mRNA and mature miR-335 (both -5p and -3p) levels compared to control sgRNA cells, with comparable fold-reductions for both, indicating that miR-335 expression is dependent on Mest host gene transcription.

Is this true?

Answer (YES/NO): YES